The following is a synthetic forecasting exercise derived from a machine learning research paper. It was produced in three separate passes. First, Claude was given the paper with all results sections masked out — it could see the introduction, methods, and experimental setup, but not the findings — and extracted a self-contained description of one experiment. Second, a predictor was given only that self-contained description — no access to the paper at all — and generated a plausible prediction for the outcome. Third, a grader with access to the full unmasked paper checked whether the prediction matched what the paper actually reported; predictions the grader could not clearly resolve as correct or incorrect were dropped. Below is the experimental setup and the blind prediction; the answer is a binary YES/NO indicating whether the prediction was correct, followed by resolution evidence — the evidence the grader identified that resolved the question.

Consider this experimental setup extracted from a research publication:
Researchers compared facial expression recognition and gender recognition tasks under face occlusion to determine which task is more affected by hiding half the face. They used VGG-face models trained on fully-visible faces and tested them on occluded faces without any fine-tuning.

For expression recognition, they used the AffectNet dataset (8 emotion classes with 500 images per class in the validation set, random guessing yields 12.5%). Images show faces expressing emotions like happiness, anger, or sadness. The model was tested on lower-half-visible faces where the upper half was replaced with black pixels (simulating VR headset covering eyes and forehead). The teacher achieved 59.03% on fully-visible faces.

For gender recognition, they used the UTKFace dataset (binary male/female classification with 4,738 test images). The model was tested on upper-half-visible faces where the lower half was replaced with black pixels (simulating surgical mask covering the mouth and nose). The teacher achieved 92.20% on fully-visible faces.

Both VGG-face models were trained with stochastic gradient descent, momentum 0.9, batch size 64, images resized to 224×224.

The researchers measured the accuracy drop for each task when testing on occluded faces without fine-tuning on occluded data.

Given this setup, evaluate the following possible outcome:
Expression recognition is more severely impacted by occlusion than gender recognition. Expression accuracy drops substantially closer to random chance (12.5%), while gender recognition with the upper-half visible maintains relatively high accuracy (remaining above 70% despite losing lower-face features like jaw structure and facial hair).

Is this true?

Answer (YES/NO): YES